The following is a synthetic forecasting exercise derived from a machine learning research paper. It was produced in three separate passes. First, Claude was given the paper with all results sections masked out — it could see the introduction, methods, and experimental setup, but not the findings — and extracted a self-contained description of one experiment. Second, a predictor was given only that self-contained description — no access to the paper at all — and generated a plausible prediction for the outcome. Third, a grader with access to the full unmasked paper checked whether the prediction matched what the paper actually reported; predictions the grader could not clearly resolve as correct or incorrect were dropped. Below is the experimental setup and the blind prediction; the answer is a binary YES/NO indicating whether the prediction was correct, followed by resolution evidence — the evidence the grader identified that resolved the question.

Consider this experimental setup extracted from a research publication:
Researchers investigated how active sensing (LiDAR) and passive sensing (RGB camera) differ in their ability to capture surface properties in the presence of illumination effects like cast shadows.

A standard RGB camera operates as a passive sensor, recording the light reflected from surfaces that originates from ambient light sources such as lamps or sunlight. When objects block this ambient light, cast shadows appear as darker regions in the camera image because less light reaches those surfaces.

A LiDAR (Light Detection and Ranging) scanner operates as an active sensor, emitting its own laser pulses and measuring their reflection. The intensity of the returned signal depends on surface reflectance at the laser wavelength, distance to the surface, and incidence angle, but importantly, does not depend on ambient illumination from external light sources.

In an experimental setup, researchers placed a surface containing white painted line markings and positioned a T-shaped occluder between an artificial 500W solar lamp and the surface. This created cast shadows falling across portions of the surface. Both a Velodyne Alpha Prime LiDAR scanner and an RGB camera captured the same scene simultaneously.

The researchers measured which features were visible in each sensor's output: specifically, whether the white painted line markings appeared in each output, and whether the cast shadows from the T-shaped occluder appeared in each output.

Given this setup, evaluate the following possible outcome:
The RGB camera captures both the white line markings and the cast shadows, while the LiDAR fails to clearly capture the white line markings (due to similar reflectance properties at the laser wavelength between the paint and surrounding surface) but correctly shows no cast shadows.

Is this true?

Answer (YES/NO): NO